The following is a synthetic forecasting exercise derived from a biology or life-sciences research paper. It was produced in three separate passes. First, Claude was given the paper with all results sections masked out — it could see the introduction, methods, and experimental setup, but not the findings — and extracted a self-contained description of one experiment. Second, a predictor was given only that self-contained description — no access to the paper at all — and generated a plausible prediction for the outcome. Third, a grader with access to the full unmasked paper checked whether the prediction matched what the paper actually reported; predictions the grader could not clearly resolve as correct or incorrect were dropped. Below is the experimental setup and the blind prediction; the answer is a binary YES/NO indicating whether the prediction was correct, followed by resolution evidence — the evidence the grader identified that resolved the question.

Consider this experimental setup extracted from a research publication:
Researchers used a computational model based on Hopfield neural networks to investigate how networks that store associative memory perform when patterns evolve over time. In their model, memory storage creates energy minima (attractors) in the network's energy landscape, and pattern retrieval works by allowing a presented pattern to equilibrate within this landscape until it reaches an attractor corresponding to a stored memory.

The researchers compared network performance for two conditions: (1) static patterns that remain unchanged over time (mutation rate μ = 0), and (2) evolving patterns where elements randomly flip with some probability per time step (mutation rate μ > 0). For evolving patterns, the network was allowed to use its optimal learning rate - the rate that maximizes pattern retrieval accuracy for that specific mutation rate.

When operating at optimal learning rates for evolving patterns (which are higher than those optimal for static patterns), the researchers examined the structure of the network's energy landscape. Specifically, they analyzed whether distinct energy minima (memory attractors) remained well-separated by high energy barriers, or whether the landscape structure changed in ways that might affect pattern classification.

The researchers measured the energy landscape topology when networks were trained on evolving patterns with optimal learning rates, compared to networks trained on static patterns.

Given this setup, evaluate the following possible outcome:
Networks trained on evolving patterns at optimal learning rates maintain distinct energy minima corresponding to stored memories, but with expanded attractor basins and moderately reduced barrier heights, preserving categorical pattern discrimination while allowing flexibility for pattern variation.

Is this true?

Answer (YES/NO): NO